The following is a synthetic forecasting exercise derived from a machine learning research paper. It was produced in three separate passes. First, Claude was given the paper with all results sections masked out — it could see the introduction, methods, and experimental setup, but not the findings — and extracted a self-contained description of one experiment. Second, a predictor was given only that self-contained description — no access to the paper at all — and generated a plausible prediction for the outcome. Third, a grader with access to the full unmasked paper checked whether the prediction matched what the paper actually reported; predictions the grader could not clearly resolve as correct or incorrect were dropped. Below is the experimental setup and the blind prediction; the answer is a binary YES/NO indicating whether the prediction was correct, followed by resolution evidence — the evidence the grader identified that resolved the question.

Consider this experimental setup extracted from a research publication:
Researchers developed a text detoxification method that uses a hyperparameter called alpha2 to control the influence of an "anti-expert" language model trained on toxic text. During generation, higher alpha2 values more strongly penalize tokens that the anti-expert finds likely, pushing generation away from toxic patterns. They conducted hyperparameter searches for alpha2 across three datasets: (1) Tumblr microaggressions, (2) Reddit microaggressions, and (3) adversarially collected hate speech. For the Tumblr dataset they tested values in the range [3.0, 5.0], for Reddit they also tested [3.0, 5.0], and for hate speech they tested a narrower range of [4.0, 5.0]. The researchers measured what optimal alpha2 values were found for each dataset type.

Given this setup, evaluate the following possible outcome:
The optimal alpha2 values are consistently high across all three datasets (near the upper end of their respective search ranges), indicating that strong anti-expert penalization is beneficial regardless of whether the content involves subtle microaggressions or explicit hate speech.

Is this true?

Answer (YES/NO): NO